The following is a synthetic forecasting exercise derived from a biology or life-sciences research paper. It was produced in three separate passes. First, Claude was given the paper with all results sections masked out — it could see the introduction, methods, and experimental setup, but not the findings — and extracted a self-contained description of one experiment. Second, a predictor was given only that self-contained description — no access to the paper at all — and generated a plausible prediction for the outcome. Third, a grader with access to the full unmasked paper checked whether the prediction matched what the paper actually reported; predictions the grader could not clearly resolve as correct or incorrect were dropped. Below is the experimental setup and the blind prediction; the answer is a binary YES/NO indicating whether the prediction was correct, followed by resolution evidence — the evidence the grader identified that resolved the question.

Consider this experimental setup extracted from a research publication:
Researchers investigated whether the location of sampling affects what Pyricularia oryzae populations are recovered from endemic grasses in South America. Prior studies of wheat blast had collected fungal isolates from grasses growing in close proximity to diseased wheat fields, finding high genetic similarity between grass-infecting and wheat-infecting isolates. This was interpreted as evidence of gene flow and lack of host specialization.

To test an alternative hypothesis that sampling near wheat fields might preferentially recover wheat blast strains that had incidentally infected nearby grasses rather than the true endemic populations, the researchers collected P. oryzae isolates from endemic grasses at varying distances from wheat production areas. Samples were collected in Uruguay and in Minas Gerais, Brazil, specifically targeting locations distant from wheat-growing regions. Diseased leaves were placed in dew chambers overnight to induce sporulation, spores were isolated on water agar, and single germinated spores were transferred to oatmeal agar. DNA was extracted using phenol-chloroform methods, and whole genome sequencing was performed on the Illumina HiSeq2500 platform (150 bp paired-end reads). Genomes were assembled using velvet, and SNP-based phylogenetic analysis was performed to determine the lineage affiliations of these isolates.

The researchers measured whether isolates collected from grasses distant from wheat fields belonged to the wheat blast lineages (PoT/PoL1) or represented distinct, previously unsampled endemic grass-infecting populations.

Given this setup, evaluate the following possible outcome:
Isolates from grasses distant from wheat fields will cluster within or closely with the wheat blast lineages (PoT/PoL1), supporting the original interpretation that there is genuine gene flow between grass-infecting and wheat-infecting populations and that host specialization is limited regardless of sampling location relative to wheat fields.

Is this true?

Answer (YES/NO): NO